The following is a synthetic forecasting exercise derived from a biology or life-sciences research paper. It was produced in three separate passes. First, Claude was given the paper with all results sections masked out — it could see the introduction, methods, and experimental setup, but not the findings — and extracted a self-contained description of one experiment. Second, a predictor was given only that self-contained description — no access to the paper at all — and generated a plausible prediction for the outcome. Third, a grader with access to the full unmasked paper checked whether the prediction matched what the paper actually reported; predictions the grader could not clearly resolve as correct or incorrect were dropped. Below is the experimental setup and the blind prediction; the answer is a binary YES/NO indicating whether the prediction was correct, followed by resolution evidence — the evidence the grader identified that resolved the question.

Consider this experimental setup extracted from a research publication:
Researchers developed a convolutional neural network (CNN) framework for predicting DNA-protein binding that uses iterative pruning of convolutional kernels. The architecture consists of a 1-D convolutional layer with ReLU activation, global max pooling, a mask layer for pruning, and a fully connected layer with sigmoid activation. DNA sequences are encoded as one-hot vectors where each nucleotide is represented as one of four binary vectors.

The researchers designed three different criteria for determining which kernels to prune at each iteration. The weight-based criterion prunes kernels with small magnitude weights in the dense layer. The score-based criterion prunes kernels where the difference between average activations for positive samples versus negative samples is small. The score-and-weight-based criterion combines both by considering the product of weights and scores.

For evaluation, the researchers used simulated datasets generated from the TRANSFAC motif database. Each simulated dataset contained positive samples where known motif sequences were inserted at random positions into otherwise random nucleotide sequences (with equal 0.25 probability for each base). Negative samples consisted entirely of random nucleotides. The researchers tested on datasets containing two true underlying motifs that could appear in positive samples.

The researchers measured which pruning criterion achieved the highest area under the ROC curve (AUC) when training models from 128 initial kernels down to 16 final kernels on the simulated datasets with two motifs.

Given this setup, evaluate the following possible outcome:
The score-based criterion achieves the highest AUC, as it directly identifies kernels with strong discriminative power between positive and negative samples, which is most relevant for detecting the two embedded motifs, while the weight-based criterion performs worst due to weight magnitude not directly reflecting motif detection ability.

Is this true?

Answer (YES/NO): NO